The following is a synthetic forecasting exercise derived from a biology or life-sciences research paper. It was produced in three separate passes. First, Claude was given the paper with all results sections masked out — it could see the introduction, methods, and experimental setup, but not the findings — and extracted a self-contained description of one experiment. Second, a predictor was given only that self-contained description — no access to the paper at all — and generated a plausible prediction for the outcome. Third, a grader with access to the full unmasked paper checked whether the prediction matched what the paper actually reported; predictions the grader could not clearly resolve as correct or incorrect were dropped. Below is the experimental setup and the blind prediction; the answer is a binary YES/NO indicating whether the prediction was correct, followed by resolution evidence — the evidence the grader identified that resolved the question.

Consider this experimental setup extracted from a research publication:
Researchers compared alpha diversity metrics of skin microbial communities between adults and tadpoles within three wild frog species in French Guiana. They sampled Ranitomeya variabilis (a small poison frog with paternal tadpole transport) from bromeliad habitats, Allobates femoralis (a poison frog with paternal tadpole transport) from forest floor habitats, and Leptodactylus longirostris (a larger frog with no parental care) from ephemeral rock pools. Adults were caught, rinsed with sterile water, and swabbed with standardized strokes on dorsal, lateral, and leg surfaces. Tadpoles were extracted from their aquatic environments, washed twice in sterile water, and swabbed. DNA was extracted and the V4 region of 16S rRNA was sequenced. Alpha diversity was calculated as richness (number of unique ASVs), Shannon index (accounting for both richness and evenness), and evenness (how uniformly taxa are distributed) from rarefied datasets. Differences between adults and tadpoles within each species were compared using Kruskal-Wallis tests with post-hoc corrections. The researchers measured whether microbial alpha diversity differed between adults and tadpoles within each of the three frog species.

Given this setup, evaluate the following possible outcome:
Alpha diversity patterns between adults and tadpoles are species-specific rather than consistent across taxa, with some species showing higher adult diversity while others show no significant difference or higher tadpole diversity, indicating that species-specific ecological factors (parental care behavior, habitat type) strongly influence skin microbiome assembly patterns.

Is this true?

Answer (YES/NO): YES